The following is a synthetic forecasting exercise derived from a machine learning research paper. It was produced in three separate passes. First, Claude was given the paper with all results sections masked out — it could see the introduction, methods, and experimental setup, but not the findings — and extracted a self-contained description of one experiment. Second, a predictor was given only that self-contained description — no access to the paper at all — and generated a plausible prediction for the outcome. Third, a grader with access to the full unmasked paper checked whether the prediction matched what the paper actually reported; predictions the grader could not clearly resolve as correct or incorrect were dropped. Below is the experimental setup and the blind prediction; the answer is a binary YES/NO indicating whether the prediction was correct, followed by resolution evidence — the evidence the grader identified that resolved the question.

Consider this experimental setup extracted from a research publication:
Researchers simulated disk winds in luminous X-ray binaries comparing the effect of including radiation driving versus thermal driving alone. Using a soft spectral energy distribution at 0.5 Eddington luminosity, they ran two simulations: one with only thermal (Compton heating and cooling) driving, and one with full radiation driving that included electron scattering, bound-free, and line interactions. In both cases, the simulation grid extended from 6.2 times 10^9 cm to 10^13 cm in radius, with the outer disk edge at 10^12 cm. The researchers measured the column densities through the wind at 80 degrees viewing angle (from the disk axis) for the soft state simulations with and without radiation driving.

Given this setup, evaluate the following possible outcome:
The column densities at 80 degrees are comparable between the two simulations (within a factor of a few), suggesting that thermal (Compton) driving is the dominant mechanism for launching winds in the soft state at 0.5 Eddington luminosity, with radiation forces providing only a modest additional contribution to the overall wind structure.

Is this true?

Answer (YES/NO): YES